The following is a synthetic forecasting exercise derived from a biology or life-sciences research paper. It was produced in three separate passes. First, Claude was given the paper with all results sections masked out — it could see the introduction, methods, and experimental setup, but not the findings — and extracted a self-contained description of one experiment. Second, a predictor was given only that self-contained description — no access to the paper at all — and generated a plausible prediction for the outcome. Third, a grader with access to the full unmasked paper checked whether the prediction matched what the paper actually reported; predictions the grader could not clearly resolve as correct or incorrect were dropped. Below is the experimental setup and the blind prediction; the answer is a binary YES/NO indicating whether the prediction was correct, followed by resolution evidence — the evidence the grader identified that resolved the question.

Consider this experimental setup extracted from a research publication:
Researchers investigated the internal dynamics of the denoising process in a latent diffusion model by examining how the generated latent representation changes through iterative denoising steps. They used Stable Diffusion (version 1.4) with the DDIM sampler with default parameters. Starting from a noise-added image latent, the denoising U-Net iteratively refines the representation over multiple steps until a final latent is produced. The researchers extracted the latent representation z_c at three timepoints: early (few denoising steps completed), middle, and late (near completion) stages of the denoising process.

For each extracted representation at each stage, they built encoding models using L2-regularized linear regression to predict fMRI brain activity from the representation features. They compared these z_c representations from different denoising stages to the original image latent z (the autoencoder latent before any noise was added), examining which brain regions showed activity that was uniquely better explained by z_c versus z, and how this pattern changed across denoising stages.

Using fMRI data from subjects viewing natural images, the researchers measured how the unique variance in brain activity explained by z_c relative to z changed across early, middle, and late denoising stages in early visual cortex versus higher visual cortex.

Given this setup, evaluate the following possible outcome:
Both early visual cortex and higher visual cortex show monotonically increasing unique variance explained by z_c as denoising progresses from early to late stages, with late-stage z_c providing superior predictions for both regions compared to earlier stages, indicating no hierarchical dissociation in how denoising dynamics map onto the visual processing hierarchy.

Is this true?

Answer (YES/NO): NO